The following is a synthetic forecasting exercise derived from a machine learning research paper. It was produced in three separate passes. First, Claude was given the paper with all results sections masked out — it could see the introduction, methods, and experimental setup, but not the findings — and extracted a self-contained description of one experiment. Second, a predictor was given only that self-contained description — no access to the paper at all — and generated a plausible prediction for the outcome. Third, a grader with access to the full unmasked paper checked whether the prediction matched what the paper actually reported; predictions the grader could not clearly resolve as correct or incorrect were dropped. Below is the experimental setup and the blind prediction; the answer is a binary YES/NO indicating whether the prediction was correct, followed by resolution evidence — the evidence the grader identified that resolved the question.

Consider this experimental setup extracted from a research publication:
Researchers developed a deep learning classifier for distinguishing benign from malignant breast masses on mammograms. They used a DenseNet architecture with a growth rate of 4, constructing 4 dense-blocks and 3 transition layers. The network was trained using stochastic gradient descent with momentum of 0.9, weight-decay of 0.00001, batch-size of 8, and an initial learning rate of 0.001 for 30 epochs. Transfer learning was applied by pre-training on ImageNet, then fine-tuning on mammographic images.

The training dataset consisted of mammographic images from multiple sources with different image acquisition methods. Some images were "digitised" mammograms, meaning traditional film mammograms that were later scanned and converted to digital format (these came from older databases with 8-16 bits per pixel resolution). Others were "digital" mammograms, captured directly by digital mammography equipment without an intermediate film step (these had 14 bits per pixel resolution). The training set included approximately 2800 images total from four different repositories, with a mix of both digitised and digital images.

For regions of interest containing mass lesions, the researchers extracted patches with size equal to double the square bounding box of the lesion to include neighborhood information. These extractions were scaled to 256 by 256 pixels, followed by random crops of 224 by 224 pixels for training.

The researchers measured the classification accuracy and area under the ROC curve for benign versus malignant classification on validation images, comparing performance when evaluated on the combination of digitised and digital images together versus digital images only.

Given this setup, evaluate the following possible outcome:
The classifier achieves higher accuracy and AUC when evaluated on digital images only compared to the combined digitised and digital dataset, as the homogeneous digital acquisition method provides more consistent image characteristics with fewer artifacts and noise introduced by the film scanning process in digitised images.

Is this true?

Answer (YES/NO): YES